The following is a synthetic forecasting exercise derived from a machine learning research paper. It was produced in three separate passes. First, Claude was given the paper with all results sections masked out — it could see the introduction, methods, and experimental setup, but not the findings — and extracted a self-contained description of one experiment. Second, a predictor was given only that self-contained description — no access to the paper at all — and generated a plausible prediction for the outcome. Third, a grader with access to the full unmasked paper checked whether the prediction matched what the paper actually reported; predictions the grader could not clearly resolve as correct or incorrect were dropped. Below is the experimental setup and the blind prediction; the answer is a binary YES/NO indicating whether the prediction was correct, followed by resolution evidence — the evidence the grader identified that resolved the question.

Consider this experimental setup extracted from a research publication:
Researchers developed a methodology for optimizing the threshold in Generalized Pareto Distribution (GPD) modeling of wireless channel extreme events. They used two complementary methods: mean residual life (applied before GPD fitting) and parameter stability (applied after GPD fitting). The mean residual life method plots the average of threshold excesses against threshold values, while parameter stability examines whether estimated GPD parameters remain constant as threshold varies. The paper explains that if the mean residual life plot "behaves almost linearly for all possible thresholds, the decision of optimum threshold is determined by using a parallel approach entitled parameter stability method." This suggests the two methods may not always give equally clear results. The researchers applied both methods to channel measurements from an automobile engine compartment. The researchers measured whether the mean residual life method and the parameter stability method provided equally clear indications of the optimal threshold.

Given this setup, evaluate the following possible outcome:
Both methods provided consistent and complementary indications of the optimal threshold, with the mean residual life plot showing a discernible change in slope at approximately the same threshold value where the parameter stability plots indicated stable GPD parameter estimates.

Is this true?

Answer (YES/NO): NO